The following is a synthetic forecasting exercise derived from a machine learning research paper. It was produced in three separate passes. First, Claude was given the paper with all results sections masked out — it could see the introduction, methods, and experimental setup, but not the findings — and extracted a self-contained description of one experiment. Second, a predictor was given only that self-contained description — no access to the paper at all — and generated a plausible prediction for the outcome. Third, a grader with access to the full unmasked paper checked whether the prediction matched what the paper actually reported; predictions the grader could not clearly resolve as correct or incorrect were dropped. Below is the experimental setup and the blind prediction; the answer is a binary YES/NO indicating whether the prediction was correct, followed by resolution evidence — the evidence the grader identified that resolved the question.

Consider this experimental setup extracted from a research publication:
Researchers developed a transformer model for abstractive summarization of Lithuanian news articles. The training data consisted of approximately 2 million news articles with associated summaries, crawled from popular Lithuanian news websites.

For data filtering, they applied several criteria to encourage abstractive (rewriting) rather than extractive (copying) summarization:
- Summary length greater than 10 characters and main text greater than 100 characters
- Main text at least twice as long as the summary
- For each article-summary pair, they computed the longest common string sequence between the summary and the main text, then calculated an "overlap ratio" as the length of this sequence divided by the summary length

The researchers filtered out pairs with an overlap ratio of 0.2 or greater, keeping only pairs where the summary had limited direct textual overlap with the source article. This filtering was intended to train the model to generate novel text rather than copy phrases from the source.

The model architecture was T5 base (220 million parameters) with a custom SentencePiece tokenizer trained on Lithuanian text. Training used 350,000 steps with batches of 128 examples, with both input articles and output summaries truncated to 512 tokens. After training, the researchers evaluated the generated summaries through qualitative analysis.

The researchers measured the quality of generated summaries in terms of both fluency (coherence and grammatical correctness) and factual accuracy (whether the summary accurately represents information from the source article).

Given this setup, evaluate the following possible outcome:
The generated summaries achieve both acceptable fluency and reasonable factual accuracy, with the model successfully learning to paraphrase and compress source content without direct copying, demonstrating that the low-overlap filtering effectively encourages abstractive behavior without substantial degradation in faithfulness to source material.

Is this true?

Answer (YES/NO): NO